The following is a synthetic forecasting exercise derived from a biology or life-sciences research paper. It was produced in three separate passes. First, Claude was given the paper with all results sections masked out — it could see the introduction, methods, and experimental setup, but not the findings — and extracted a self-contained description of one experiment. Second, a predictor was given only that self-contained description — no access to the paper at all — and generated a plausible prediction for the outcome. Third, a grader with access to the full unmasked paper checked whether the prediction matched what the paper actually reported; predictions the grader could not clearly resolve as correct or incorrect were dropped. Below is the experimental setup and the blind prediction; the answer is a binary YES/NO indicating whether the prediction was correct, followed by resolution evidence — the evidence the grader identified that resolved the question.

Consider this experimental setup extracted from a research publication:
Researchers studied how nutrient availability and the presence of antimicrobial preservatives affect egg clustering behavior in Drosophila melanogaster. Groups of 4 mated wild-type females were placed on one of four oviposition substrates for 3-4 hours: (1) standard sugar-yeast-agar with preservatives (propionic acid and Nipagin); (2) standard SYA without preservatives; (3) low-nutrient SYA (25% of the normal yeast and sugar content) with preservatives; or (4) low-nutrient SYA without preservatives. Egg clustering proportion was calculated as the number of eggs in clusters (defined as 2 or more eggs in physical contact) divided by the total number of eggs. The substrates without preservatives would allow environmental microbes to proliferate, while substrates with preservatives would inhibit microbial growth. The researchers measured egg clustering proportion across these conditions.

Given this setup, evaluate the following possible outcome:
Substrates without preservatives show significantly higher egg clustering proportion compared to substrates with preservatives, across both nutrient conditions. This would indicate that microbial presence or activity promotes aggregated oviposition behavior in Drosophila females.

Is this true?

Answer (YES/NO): NO